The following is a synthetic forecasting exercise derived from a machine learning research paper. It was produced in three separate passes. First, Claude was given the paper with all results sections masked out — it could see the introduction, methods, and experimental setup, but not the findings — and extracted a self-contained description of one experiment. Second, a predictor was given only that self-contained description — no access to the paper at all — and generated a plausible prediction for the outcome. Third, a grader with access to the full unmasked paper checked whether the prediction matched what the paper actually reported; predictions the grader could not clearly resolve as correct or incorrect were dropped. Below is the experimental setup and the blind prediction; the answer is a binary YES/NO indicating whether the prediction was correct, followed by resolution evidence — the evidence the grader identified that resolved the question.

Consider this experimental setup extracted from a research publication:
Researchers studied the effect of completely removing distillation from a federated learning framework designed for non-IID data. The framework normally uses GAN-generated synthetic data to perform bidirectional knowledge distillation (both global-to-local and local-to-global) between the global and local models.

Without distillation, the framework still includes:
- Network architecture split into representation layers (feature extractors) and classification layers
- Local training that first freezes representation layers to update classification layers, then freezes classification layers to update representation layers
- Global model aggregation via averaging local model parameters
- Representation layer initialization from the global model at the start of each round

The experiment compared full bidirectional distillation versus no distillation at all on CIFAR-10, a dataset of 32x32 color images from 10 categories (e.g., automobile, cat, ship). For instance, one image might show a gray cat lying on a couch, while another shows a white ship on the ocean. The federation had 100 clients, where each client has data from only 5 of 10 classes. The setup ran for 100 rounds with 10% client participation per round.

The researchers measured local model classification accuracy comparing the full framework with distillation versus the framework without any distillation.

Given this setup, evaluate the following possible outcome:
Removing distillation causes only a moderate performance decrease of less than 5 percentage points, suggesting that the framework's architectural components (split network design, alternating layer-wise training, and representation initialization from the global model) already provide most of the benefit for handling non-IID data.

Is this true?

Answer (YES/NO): NO